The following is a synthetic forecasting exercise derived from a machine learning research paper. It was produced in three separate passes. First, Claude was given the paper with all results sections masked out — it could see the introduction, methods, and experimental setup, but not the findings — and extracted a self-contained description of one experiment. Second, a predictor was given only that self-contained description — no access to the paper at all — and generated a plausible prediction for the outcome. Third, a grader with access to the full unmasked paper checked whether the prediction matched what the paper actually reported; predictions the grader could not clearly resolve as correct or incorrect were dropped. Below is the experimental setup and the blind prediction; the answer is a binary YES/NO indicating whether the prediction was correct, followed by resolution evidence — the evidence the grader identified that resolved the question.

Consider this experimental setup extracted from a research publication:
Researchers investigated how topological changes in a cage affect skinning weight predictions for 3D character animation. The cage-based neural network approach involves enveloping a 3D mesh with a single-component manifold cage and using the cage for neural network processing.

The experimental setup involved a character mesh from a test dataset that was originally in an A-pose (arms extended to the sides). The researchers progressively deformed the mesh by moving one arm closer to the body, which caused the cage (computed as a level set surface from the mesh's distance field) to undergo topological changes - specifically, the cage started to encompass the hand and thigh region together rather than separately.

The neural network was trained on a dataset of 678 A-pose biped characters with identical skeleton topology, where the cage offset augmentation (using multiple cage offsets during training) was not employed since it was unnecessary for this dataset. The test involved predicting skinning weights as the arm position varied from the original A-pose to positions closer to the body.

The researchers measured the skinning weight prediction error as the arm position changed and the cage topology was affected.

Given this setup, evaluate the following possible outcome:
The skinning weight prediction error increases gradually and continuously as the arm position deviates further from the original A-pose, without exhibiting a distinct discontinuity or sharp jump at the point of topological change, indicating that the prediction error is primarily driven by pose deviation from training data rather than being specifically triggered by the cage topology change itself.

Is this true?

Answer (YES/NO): NO